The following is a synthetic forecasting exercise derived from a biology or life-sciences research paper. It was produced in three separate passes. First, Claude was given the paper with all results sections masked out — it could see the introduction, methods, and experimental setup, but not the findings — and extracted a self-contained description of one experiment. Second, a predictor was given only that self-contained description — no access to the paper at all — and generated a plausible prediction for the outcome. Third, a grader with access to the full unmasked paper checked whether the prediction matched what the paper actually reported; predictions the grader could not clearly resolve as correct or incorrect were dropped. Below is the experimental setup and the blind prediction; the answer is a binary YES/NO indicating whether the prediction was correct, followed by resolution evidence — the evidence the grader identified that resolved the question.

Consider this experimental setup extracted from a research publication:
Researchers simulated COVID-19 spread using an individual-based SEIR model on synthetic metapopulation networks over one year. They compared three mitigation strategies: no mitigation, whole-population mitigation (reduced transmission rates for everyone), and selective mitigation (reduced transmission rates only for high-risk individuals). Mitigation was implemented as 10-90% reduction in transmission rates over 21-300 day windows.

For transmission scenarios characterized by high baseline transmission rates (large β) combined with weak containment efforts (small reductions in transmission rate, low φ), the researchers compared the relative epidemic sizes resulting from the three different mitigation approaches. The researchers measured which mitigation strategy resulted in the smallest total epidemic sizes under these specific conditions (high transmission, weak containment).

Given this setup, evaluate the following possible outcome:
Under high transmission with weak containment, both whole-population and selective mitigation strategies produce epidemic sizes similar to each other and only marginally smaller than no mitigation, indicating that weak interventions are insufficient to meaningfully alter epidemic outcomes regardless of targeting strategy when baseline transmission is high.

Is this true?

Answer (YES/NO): NO